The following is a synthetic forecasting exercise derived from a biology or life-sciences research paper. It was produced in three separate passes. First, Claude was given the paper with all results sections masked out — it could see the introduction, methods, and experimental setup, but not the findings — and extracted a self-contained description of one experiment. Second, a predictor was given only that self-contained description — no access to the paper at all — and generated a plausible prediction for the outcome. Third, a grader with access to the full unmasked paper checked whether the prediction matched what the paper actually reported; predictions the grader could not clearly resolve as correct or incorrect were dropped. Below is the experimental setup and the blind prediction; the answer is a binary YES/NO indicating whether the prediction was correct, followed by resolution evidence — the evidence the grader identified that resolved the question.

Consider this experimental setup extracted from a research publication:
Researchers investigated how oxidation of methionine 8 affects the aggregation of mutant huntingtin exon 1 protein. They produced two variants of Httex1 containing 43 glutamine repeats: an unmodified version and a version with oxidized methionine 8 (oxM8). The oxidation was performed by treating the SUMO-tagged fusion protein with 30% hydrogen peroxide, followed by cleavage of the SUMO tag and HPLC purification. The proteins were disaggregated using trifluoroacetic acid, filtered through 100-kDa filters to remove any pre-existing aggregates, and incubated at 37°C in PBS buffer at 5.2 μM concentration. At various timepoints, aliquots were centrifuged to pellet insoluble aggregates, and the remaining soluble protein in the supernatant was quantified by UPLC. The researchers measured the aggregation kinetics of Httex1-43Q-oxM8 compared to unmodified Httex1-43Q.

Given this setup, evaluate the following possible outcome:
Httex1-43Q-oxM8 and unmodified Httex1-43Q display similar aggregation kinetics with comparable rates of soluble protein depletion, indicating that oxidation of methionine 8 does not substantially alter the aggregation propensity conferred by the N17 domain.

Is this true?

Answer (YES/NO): NO